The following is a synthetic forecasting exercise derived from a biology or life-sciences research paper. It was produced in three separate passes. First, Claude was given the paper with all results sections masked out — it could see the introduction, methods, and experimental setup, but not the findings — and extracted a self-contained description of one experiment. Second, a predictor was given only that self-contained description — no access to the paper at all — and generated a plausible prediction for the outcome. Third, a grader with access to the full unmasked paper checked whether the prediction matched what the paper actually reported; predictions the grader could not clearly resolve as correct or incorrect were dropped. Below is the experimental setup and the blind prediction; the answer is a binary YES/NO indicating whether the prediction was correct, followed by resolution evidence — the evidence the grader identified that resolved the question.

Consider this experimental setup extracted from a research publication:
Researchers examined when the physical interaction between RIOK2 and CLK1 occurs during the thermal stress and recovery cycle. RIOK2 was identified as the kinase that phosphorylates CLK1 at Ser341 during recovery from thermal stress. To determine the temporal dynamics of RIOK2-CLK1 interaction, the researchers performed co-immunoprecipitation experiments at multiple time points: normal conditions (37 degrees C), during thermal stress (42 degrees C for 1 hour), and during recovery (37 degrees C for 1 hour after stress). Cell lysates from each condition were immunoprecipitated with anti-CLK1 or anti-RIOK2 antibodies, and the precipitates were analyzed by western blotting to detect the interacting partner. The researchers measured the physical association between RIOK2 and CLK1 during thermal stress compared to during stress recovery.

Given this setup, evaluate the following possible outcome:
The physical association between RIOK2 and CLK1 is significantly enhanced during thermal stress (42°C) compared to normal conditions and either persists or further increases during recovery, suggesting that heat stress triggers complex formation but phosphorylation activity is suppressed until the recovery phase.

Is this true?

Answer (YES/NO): NO